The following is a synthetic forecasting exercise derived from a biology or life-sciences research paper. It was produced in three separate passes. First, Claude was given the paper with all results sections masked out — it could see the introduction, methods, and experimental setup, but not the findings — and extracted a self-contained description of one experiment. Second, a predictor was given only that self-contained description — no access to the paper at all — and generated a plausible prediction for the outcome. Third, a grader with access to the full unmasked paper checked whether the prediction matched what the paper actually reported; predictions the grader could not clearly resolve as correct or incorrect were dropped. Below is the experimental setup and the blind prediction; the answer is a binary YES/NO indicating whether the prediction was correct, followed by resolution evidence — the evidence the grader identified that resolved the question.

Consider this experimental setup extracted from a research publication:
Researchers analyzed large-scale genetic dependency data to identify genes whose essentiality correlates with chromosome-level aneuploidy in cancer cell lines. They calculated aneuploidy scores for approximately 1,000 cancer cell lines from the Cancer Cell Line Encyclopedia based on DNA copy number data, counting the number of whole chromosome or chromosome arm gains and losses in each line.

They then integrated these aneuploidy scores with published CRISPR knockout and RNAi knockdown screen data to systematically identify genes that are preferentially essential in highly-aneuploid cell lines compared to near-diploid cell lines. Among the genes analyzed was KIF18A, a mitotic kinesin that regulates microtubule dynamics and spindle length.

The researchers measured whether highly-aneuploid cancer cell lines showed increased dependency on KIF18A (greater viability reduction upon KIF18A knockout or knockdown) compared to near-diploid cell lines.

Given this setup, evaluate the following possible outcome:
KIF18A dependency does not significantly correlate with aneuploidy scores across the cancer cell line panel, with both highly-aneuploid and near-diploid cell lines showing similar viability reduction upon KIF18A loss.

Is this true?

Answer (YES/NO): NO